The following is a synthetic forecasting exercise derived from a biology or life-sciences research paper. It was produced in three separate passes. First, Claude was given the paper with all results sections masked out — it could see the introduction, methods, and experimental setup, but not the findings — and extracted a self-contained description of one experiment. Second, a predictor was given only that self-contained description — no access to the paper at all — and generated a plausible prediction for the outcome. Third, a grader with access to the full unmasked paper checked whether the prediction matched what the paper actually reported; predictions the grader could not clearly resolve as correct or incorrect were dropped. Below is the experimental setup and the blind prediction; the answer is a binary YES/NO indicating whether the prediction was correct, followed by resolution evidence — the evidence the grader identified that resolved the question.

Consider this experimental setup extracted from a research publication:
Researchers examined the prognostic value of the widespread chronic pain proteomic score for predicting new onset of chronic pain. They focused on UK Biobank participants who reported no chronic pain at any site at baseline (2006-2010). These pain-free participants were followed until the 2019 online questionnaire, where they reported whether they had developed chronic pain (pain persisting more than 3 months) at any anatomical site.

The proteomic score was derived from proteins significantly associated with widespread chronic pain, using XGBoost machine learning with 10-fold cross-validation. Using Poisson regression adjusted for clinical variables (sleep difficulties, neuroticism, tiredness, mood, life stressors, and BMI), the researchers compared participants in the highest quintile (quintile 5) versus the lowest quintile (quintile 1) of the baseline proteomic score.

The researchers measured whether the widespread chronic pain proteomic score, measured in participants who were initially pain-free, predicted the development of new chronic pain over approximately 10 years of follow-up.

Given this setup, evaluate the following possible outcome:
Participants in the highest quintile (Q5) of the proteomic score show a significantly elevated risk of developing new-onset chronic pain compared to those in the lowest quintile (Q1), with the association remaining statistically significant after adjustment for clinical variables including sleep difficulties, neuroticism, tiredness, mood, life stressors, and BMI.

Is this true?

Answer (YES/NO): YES